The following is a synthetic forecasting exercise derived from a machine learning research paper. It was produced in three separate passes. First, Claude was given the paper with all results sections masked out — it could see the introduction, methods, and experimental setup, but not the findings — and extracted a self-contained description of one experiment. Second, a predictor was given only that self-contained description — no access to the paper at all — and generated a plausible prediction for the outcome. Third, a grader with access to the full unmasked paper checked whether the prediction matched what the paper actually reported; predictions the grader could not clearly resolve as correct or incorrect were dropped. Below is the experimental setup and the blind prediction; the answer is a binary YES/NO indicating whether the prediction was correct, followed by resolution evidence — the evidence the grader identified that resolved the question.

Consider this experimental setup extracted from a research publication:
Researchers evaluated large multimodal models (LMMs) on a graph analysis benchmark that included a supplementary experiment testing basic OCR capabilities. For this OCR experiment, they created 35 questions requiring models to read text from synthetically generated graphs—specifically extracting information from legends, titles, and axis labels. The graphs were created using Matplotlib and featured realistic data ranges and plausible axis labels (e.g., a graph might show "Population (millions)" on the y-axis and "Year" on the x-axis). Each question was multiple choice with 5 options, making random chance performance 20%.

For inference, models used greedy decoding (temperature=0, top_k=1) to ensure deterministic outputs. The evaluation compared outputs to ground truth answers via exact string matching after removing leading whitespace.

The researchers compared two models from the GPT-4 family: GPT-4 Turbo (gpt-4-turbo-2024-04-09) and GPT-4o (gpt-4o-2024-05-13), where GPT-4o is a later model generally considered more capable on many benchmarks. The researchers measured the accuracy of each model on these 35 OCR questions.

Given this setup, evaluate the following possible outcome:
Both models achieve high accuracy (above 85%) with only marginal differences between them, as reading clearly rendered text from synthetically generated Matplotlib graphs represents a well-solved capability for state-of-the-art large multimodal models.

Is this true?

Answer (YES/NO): NO